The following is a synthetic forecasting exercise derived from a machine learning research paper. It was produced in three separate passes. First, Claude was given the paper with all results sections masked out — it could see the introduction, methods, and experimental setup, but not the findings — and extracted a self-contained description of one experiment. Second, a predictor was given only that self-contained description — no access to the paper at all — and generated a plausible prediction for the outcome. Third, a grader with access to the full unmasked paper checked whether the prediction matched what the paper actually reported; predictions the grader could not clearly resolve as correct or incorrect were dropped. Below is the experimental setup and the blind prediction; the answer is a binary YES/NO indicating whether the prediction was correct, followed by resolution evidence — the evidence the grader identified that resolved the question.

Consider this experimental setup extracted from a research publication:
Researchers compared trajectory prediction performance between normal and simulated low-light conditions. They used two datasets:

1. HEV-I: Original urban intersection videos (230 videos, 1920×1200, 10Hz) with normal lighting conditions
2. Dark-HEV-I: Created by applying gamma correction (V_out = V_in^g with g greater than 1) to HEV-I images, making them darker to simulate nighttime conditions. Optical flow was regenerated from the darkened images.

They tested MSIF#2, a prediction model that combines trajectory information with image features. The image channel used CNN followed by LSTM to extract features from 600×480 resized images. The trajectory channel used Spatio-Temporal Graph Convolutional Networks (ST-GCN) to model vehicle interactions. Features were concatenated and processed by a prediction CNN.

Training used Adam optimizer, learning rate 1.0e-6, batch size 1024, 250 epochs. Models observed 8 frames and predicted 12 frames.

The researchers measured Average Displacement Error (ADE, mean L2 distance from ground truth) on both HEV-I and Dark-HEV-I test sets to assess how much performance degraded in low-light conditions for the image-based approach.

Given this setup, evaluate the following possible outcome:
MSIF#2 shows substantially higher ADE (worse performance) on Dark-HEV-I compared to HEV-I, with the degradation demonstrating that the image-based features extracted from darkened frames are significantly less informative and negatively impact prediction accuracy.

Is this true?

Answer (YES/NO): YES